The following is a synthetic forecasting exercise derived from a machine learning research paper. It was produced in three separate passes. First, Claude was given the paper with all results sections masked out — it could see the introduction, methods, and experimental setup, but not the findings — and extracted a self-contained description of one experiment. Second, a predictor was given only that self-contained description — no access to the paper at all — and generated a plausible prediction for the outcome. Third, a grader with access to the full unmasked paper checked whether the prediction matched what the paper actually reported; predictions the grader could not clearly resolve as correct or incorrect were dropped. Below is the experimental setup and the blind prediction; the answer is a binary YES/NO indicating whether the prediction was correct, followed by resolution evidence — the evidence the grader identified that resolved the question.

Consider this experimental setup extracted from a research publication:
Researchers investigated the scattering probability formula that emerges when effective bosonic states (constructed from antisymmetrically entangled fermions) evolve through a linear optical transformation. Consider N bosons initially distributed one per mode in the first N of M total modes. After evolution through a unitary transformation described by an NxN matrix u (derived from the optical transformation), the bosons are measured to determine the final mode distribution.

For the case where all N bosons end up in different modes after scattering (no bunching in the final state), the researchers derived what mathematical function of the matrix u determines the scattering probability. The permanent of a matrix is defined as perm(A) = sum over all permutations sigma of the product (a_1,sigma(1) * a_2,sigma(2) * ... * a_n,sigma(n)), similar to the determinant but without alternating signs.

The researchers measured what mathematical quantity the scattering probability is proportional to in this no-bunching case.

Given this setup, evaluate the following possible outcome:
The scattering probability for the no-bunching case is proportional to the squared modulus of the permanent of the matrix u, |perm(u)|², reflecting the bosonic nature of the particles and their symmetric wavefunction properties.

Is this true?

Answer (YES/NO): YES